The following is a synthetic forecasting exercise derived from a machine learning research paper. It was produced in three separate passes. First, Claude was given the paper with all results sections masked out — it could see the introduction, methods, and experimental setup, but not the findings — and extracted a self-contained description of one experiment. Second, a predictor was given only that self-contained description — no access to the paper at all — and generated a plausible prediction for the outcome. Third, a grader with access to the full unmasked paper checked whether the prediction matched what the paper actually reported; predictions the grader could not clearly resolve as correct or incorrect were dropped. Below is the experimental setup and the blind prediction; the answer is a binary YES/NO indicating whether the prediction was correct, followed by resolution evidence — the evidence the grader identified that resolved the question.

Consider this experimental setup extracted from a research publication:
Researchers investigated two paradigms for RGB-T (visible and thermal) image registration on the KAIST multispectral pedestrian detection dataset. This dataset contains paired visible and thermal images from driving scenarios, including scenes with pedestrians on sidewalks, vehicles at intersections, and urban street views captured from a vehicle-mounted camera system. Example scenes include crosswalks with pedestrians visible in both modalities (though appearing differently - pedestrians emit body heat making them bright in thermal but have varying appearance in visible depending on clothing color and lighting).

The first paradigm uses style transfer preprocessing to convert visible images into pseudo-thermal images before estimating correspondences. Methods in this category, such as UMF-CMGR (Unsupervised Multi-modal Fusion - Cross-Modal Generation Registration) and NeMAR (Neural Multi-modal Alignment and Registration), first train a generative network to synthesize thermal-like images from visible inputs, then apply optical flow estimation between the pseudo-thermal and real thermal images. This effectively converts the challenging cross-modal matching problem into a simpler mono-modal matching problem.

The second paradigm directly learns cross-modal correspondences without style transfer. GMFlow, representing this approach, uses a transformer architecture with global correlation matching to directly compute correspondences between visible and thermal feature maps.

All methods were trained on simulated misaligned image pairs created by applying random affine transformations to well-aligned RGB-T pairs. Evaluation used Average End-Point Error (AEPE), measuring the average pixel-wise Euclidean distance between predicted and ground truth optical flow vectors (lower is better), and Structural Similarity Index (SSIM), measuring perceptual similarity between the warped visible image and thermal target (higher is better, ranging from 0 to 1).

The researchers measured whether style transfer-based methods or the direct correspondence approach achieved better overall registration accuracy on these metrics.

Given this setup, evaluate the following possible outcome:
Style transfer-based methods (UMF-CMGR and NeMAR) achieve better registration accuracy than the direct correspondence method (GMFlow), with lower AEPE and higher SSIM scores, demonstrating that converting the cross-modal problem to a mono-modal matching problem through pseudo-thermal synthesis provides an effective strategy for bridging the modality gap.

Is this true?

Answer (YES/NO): NO